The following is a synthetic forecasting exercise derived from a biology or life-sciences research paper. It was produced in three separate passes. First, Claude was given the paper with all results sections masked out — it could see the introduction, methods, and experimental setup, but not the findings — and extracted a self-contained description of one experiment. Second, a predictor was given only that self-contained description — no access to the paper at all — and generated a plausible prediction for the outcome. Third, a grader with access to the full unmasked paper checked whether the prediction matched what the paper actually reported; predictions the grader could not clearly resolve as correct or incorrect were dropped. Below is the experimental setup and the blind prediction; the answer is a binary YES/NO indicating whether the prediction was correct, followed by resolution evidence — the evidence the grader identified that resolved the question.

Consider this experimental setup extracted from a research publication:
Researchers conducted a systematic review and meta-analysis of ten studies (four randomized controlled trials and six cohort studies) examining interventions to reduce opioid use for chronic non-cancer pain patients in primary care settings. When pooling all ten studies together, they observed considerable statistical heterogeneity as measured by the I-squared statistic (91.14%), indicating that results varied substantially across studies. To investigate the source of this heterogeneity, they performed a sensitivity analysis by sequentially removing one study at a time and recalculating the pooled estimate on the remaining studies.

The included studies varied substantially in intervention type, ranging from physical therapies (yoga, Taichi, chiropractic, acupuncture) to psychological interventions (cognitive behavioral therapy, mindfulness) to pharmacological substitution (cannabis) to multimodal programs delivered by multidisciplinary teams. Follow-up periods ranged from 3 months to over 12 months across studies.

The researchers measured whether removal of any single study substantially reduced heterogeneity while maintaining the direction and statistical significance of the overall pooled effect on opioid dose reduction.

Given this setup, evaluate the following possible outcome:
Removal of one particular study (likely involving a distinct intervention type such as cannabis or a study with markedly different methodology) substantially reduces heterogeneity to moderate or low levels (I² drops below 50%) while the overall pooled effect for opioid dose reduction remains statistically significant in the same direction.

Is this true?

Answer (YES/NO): NO